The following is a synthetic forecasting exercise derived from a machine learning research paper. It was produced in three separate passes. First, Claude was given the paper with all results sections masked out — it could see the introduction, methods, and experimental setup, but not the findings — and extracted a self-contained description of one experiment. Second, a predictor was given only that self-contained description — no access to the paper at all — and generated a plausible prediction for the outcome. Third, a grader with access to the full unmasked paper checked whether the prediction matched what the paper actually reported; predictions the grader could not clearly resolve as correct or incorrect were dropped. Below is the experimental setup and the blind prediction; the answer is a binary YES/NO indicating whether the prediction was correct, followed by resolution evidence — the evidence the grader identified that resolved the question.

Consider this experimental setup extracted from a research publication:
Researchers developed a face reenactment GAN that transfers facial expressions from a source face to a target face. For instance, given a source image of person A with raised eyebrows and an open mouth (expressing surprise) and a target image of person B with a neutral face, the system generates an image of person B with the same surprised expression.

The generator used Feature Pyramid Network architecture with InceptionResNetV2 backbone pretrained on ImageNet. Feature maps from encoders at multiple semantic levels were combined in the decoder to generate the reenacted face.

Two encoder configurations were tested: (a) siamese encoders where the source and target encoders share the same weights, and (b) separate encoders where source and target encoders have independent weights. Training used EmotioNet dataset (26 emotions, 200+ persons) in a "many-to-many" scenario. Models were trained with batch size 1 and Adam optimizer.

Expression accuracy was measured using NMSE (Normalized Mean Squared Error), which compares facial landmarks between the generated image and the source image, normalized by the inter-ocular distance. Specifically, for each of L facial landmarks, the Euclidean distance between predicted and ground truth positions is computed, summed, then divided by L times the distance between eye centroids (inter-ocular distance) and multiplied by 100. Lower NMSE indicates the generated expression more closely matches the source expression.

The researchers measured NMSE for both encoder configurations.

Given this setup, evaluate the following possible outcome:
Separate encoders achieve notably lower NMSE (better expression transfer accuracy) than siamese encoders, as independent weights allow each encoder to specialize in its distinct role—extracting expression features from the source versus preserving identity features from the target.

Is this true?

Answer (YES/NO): NO